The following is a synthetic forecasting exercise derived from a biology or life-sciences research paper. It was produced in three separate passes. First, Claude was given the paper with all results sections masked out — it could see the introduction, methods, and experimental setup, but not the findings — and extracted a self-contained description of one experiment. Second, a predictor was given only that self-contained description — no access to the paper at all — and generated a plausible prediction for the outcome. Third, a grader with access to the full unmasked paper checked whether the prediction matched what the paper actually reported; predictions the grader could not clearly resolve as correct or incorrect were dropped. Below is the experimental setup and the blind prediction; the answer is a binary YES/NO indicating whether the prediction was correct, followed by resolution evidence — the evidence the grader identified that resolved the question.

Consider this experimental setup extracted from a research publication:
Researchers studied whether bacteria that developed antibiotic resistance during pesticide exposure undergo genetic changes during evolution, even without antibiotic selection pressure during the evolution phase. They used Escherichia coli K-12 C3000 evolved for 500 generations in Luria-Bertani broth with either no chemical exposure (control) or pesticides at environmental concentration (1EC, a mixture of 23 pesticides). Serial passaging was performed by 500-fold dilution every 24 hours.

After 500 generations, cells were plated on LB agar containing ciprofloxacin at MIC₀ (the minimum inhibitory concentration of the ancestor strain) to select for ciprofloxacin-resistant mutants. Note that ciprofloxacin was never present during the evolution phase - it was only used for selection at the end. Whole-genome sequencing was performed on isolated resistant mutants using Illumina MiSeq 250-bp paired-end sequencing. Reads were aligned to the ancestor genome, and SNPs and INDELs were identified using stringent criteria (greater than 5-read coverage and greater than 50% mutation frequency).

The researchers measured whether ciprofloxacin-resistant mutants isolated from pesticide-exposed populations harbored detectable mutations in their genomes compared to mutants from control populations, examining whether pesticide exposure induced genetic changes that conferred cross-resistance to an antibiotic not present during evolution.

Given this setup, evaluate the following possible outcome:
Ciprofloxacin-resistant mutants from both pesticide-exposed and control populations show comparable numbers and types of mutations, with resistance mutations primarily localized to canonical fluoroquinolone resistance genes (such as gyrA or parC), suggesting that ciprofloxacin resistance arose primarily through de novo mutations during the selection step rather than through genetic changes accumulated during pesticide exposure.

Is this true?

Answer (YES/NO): NO